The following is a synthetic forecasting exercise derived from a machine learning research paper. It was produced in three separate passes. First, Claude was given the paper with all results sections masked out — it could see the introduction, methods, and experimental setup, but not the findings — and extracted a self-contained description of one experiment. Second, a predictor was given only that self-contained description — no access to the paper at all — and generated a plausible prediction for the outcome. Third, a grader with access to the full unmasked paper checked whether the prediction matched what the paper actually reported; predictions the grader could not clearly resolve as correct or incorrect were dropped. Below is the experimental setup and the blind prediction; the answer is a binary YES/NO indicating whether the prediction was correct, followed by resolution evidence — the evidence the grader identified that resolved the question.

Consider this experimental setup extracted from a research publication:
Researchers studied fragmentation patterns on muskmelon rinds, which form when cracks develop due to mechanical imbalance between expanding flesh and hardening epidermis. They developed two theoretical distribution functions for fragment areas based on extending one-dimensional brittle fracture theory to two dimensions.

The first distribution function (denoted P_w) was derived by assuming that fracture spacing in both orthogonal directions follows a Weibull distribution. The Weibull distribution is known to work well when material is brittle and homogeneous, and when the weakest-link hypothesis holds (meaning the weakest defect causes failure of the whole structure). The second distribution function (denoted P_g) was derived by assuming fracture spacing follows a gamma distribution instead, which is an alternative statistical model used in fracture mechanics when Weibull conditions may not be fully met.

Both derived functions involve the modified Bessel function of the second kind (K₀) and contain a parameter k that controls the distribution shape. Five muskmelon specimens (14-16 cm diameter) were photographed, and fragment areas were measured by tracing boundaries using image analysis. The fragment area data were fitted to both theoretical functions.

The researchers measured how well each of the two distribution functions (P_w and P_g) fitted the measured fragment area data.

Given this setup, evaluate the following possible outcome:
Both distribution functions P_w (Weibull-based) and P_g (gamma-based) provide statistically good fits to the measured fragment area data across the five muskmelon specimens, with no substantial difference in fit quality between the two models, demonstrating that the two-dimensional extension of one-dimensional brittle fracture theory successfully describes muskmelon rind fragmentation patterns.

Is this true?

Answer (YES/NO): YES